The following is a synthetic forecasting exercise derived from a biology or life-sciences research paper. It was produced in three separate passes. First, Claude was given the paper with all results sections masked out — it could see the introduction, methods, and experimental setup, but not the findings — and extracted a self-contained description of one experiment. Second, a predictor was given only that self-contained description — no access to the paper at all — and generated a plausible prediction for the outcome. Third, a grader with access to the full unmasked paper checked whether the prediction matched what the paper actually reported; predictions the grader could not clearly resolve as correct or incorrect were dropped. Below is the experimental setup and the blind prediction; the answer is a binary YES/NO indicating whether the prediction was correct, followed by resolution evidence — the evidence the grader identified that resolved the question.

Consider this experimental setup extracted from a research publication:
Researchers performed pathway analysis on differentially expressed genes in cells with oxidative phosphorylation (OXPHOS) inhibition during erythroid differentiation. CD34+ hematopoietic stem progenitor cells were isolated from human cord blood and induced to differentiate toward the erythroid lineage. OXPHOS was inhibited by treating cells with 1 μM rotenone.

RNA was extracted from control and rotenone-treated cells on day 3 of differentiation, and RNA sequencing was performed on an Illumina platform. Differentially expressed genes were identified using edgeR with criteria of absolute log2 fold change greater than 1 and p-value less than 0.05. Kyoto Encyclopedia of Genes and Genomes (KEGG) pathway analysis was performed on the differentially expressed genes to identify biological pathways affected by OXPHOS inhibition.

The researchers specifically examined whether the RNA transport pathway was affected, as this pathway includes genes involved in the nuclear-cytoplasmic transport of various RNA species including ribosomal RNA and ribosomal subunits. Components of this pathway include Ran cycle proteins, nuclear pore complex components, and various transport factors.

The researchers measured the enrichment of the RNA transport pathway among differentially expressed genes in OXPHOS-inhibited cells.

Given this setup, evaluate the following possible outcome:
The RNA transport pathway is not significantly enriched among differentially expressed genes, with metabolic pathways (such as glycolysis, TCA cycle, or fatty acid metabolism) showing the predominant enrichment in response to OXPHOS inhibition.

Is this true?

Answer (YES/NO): NO